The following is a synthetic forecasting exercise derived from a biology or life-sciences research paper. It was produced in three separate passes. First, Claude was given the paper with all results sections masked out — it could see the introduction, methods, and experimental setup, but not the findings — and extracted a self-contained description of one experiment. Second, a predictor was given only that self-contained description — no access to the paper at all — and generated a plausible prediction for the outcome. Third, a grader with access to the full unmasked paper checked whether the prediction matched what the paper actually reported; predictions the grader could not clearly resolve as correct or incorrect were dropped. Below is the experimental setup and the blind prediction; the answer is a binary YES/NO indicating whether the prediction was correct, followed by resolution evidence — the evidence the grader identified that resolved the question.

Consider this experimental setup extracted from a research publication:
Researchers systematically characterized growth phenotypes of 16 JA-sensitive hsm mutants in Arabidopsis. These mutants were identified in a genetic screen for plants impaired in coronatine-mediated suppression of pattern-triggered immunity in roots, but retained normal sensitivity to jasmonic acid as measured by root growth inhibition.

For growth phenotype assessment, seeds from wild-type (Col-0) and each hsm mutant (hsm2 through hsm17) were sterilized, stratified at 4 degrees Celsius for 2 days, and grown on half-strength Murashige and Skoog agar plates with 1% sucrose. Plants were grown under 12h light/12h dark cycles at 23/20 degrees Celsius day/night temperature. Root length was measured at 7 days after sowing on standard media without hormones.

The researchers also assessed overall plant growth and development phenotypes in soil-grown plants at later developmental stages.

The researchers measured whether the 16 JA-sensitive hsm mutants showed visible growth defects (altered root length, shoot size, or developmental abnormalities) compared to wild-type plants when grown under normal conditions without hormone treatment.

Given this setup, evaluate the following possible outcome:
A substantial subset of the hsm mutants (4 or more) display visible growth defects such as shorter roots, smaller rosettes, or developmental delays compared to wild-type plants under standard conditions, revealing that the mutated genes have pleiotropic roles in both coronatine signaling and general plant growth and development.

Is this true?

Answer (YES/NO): YES